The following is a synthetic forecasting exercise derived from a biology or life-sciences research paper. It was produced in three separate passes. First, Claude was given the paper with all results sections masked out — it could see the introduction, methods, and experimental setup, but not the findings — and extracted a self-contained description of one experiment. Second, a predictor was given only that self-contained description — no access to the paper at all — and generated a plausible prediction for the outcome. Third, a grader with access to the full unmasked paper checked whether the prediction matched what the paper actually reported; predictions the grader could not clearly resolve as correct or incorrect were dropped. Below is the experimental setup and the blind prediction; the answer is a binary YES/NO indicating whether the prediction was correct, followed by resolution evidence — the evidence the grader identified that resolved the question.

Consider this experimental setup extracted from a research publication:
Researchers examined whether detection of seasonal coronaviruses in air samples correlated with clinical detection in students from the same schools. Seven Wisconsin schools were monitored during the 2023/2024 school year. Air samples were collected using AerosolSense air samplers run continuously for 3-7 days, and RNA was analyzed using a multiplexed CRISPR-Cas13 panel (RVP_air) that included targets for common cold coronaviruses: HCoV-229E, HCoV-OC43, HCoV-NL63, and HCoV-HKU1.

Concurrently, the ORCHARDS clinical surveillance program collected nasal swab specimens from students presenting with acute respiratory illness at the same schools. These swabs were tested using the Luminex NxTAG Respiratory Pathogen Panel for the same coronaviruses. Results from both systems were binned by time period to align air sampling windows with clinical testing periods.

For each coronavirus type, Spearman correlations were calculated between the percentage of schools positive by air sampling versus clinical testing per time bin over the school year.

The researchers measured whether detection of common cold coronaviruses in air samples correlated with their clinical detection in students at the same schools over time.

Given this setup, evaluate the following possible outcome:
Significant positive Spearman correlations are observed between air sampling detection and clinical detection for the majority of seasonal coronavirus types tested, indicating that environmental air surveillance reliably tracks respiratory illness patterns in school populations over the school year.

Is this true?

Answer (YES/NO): YES